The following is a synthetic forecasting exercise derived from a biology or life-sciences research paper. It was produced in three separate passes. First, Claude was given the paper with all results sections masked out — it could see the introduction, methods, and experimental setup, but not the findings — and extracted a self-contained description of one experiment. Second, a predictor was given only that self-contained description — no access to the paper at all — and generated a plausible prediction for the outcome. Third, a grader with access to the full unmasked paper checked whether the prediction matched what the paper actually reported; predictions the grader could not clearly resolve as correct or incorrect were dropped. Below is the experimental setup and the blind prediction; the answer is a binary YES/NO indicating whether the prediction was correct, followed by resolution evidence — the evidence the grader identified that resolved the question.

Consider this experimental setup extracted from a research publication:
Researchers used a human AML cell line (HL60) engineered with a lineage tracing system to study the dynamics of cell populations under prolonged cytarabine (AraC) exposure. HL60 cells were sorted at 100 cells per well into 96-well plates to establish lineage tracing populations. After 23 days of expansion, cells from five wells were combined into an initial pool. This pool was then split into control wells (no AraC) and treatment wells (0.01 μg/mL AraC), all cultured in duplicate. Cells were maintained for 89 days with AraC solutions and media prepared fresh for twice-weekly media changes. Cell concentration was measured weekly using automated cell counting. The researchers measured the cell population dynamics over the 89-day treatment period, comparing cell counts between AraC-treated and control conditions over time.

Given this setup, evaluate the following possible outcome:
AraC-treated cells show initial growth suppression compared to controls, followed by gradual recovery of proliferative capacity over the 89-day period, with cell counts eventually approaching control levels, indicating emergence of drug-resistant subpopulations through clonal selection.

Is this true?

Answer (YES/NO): YES